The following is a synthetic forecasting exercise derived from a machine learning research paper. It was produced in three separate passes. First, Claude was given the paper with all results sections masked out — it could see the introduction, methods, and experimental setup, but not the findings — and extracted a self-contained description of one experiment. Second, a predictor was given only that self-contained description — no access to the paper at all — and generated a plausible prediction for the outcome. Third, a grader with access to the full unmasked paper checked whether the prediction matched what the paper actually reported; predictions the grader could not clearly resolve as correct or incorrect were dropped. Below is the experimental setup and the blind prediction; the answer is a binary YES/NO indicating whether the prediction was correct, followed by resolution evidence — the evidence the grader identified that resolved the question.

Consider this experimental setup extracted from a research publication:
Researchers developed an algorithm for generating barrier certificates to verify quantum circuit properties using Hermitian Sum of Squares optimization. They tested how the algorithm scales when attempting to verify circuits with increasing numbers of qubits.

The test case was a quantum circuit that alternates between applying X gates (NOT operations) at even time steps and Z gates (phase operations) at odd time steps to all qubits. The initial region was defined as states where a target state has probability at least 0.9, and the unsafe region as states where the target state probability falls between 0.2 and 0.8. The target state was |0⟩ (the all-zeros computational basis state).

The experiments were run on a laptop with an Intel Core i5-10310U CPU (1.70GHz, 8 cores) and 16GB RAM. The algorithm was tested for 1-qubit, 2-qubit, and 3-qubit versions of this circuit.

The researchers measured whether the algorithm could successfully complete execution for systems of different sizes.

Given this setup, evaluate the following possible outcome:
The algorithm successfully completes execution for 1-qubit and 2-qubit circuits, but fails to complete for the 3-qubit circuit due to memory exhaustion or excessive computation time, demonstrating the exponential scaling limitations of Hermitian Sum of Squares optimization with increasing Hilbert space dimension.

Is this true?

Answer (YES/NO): YES